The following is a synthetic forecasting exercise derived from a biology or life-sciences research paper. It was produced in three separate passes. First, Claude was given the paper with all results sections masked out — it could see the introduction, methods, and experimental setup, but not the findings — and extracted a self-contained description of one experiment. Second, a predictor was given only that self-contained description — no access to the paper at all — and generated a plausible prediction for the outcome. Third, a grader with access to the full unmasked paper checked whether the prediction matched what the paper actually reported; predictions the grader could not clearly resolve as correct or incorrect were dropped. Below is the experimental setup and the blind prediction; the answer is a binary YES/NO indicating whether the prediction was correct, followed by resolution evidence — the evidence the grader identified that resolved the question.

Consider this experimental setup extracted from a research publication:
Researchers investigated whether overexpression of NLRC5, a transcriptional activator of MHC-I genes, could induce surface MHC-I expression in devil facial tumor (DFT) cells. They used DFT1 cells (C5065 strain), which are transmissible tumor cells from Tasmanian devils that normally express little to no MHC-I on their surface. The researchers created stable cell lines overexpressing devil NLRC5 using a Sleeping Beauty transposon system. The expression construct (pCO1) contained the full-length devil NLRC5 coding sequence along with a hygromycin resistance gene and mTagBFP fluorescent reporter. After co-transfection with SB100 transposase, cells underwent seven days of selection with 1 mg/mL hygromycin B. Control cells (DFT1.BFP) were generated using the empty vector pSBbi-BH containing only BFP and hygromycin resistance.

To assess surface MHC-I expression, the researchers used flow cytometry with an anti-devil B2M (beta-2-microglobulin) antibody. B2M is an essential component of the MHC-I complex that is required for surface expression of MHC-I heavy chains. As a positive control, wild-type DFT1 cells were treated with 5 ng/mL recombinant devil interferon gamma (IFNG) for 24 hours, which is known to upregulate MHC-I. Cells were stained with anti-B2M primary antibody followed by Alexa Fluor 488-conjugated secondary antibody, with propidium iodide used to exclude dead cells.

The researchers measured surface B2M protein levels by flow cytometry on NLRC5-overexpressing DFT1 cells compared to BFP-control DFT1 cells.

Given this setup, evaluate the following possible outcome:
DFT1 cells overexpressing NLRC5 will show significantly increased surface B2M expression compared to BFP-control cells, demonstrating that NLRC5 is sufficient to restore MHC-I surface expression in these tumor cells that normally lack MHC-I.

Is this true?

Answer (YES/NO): YES